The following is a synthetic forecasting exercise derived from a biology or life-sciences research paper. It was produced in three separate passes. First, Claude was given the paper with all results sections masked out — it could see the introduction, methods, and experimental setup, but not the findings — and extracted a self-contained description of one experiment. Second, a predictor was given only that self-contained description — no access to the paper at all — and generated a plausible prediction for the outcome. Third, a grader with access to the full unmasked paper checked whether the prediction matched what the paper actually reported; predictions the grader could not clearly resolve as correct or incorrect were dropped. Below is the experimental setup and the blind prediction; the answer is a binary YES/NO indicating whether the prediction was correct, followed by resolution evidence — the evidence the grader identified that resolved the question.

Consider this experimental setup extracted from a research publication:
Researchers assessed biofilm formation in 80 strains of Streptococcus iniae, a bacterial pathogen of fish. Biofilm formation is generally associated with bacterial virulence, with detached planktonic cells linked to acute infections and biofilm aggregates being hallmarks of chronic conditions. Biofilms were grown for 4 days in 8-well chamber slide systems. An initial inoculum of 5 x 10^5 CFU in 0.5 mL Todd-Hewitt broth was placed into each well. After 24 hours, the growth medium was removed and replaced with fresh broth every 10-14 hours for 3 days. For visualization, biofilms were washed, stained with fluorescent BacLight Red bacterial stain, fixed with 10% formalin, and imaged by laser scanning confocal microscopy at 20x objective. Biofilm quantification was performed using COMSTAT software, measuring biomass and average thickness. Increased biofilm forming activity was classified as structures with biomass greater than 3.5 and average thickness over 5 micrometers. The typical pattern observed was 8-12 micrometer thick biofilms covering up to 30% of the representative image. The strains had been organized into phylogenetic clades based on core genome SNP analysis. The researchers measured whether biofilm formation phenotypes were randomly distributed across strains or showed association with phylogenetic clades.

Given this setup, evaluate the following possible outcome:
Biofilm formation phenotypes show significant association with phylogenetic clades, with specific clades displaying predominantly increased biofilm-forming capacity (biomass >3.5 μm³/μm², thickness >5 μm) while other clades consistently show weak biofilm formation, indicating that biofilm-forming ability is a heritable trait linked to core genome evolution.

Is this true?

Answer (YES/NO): YES